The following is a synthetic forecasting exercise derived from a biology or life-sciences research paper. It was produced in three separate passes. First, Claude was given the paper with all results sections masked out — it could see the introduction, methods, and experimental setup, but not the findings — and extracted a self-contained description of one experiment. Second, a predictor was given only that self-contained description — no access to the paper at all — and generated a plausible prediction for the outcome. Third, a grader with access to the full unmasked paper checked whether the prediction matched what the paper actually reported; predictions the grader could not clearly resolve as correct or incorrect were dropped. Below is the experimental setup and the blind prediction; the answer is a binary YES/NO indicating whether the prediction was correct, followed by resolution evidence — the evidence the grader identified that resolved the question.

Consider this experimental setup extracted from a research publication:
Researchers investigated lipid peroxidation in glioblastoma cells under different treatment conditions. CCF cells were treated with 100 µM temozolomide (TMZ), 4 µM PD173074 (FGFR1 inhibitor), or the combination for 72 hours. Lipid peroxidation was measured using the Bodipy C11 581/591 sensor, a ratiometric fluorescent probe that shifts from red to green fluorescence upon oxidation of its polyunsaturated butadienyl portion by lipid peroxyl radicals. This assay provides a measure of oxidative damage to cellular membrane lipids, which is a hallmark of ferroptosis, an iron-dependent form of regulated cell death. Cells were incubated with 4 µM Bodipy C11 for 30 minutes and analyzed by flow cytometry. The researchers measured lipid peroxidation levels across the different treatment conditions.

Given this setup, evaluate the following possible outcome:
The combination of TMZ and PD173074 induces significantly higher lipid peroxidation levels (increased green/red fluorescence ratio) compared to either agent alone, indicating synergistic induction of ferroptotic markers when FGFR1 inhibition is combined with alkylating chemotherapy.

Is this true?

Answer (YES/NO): YES